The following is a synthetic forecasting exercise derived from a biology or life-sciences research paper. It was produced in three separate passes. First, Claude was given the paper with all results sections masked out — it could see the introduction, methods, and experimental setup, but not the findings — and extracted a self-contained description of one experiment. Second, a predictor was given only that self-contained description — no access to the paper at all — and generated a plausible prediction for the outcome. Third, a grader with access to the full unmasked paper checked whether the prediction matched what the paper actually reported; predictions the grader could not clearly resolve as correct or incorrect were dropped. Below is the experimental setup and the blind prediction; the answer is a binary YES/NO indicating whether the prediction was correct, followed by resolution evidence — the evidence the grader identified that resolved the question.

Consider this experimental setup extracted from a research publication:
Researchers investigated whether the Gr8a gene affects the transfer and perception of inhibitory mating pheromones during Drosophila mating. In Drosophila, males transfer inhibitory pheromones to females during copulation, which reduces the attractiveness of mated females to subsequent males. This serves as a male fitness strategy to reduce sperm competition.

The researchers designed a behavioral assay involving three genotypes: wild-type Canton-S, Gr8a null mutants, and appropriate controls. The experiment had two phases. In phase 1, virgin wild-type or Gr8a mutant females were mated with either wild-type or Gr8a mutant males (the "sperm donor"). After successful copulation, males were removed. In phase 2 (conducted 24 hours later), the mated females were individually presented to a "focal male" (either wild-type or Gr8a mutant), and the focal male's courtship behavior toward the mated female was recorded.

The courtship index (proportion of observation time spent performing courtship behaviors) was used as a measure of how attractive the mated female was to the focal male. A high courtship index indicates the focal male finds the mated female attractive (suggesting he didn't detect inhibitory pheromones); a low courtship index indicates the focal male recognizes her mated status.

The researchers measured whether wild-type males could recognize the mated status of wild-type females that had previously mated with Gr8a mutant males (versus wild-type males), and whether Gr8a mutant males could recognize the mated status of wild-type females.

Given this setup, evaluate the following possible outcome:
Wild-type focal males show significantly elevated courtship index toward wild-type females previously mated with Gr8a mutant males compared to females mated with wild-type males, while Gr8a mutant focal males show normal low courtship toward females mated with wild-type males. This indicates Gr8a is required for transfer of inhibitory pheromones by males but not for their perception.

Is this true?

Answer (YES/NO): NO